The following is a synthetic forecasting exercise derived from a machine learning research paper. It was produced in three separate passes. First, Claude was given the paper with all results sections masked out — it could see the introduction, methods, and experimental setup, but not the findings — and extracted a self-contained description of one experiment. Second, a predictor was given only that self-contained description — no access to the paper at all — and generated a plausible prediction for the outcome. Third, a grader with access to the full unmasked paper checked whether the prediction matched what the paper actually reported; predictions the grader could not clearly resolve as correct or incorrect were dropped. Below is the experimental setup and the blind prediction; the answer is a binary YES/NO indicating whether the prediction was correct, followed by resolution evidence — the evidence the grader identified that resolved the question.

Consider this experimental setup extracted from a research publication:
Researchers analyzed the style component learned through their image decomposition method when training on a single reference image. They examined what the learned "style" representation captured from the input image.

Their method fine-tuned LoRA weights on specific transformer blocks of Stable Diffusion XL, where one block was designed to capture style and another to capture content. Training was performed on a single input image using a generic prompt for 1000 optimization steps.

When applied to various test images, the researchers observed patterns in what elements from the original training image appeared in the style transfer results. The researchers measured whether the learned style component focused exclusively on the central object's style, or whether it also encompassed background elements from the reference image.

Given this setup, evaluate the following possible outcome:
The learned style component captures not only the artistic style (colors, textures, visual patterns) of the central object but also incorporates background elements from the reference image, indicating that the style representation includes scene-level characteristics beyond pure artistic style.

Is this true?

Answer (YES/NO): YES